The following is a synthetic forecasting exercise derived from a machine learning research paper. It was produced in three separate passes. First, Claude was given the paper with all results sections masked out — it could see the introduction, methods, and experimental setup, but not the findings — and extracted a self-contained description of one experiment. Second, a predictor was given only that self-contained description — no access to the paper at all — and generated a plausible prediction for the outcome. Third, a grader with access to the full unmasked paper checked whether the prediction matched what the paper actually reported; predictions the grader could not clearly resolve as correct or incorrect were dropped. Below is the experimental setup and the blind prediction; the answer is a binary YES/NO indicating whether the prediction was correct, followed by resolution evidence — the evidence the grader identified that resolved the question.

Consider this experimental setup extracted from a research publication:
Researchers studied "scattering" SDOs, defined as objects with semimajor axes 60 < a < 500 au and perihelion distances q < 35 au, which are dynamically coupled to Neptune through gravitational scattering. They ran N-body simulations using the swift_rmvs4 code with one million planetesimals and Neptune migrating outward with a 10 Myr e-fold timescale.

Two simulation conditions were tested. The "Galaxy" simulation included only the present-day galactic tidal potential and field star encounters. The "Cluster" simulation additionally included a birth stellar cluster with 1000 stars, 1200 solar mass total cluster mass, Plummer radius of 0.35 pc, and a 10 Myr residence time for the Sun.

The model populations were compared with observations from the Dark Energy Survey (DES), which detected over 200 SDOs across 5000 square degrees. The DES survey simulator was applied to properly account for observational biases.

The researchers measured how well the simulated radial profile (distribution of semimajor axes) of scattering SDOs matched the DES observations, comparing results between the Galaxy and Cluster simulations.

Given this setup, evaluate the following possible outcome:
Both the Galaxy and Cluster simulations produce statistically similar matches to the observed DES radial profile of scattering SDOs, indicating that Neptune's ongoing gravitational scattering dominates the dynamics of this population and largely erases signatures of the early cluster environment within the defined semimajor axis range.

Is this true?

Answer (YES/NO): YES